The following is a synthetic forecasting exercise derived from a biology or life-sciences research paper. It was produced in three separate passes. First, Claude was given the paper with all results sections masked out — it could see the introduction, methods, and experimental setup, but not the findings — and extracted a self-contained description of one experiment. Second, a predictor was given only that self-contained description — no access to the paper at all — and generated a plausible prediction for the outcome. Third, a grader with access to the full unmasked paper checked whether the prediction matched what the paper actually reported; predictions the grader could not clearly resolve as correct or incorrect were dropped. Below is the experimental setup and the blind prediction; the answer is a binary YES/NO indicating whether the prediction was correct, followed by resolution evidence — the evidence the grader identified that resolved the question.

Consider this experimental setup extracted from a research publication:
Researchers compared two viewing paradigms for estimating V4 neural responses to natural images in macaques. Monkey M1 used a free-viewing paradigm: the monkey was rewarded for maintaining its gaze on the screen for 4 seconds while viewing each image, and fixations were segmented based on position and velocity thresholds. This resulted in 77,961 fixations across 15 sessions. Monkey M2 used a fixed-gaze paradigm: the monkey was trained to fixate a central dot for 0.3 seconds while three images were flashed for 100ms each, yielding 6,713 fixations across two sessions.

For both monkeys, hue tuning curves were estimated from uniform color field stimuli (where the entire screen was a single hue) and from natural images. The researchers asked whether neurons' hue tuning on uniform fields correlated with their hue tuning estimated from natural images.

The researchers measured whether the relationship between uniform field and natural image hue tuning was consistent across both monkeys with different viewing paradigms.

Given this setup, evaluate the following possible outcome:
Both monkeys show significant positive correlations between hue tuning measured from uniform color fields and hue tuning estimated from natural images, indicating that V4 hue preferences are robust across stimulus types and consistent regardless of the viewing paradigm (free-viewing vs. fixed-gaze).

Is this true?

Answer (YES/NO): NO